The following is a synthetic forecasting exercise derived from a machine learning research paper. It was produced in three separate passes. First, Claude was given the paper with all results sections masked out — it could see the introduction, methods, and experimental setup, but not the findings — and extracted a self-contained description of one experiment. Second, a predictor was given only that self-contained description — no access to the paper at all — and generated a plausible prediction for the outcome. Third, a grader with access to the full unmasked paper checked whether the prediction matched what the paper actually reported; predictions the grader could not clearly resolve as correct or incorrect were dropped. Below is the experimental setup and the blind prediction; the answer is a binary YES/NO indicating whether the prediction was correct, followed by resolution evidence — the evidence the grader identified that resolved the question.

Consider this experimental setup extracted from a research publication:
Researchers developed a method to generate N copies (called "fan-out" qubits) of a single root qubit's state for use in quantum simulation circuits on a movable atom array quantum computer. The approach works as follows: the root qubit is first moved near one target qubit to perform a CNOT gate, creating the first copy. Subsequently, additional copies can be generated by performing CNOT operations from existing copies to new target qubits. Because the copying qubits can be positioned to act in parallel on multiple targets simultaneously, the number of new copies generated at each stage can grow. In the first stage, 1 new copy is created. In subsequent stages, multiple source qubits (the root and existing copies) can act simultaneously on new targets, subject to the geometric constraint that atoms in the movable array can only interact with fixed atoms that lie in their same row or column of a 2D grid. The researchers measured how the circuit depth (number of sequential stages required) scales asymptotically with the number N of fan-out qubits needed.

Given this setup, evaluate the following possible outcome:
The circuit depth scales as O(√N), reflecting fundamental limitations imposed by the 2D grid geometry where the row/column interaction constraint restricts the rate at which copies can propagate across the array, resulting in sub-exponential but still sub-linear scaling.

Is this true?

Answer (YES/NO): YES